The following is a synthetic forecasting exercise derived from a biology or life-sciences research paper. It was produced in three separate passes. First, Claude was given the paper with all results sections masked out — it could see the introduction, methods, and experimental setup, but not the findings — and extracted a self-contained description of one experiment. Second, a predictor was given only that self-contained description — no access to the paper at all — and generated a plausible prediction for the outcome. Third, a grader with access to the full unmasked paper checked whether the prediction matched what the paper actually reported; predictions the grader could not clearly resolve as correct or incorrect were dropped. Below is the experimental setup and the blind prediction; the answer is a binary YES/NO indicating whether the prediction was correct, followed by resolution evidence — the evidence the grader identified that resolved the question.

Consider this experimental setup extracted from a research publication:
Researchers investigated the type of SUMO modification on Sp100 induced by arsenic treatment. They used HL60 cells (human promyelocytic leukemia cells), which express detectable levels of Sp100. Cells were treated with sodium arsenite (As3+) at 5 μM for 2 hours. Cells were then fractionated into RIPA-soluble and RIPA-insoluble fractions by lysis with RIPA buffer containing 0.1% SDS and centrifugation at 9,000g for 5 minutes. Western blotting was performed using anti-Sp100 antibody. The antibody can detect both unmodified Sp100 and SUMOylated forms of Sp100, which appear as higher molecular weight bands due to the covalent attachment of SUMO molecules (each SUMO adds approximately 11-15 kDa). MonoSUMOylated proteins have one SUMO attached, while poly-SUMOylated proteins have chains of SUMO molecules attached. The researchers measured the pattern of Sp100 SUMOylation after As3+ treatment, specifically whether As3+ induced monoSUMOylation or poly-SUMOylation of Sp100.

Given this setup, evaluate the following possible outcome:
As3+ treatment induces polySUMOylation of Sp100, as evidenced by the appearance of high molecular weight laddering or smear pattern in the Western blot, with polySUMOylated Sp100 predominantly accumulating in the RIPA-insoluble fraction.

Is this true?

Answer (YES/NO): NO